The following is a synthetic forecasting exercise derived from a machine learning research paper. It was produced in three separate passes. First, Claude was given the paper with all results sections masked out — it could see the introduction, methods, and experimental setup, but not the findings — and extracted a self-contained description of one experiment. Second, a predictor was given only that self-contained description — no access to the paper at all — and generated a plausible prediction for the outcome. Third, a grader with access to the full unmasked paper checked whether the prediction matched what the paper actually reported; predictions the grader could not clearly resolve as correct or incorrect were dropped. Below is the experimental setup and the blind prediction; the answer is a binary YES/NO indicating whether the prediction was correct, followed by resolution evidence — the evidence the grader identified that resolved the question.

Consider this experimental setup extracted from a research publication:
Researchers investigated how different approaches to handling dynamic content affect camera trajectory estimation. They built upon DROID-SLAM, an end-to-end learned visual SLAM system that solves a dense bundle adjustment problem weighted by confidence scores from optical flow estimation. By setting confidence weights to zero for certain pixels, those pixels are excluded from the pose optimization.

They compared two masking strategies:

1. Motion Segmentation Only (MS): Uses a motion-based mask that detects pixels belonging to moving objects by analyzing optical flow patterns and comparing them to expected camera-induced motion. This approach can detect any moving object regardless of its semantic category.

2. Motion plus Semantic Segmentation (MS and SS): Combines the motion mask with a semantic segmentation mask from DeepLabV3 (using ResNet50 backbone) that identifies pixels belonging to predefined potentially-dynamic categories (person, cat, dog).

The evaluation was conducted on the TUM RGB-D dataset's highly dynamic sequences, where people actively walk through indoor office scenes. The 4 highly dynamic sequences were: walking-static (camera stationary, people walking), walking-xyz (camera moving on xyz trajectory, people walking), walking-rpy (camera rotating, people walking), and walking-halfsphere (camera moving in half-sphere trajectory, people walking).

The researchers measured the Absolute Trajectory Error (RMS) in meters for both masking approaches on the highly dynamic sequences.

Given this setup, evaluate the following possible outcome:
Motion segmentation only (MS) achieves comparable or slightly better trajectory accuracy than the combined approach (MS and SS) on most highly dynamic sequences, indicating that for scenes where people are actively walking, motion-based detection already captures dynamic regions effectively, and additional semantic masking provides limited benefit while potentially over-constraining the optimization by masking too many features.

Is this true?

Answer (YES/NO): NO